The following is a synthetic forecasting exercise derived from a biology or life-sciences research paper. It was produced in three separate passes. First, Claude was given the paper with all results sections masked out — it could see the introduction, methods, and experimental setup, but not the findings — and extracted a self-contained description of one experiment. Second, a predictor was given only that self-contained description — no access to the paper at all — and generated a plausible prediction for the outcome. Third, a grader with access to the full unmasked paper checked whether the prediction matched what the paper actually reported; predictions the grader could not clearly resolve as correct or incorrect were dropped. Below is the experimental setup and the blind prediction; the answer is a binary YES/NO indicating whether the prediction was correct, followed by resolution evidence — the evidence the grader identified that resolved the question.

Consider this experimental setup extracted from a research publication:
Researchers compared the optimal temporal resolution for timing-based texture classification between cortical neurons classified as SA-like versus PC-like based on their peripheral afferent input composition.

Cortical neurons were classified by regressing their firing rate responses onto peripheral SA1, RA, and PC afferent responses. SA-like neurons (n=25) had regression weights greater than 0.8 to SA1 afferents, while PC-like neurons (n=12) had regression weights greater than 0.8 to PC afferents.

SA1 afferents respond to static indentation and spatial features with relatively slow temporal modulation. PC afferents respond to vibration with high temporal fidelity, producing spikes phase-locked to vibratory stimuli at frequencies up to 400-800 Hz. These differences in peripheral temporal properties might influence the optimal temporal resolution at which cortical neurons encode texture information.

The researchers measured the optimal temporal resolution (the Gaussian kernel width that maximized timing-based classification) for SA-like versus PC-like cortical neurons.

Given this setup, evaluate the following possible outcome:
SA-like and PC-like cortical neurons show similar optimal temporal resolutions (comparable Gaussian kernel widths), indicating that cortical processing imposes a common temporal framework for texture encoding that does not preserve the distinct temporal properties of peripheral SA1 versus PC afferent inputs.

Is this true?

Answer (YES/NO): NO